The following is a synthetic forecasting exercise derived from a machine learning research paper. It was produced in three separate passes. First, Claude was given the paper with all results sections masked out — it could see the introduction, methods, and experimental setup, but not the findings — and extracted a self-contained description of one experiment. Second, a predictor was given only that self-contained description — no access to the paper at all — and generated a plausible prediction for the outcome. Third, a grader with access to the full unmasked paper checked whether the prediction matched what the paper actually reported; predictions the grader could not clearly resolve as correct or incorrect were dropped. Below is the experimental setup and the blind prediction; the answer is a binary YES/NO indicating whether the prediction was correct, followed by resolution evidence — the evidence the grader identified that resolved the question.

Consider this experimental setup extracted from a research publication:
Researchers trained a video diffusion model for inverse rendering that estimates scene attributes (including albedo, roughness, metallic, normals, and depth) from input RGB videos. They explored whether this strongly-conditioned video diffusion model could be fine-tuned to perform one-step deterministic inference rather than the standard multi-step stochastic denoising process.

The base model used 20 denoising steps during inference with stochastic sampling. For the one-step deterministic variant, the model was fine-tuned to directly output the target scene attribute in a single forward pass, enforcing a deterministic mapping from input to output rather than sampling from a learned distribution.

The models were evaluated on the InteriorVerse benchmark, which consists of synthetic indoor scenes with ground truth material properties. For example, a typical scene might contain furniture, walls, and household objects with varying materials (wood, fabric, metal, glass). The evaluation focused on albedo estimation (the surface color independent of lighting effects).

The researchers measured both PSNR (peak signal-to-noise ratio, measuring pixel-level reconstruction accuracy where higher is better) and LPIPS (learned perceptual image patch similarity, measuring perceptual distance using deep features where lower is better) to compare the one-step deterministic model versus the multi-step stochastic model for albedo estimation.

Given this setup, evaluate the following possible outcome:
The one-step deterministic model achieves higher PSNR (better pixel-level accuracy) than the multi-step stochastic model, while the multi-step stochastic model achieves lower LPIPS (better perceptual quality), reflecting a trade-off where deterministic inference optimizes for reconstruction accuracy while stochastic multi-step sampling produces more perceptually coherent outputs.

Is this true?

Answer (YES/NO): YES